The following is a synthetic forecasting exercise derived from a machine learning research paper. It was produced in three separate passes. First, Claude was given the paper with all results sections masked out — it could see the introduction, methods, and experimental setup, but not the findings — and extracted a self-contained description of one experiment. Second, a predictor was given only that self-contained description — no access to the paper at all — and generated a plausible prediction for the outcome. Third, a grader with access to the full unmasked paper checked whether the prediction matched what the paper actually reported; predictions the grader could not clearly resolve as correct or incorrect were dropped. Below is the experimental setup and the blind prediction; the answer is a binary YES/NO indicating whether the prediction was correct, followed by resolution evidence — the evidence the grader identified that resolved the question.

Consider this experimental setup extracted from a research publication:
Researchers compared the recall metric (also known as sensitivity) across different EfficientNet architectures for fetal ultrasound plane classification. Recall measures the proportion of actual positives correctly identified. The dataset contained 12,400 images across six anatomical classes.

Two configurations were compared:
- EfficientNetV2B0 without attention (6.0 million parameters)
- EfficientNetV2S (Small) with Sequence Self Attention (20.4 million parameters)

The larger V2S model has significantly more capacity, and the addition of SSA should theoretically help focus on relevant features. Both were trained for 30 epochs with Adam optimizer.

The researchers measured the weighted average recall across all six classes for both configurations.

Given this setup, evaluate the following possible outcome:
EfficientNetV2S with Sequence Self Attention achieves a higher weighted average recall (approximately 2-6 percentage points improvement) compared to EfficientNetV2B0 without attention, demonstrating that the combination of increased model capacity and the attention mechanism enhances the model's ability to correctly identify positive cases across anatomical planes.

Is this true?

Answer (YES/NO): NO